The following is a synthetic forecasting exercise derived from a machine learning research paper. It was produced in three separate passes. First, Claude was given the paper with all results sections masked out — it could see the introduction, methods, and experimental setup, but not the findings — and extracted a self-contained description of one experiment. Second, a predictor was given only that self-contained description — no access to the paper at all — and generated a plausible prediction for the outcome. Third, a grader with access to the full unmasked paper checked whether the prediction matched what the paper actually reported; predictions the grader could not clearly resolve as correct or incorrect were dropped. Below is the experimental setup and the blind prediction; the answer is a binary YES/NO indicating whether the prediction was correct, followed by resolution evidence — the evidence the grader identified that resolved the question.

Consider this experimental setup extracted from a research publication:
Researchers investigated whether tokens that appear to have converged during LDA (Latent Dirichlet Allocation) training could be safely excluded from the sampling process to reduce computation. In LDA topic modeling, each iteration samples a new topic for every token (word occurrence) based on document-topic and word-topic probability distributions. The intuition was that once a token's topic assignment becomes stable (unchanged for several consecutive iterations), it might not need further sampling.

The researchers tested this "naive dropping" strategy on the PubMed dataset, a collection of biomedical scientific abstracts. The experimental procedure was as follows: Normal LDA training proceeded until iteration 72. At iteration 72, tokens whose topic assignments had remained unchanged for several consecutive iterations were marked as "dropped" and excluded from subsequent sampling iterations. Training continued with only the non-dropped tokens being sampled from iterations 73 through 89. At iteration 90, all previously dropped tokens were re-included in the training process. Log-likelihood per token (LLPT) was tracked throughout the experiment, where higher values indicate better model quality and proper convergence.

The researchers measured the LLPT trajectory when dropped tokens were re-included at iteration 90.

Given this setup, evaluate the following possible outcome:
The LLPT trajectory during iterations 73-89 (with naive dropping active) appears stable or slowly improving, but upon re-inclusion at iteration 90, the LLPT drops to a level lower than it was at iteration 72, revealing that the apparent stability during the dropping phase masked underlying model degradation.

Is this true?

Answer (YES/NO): YES